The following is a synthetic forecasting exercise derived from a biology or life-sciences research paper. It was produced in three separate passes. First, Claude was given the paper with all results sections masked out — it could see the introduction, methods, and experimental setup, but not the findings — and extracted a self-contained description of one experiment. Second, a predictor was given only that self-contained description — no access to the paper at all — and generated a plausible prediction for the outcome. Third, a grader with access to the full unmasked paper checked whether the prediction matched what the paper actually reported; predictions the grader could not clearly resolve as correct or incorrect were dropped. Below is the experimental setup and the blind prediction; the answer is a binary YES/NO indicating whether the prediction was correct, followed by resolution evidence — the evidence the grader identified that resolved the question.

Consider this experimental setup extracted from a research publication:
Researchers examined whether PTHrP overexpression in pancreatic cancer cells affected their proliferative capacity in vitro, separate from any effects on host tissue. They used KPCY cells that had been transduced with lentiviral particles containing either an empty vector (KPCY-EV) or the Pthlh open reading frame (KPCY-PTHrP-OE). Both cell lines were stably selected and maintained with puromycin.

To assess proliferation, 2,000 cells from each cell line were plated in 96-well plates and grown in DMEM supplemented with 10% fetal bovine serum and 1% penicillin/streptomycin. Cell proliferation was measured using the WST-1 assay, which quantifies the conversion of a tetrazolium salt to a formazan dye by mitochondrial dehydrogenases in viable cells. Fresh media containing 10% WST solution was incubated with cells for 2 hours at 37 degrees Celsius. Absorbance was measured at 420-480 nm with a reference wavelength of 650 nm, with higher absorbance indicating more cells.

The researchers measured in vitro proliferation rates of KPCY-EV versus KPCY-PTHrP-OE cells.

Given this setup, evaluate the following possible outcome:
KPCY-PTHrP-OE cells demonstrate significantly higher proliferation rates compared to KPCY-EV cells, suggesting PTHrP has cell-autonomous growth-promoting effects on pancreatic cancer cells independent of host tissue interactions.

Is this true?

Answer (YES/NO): YES